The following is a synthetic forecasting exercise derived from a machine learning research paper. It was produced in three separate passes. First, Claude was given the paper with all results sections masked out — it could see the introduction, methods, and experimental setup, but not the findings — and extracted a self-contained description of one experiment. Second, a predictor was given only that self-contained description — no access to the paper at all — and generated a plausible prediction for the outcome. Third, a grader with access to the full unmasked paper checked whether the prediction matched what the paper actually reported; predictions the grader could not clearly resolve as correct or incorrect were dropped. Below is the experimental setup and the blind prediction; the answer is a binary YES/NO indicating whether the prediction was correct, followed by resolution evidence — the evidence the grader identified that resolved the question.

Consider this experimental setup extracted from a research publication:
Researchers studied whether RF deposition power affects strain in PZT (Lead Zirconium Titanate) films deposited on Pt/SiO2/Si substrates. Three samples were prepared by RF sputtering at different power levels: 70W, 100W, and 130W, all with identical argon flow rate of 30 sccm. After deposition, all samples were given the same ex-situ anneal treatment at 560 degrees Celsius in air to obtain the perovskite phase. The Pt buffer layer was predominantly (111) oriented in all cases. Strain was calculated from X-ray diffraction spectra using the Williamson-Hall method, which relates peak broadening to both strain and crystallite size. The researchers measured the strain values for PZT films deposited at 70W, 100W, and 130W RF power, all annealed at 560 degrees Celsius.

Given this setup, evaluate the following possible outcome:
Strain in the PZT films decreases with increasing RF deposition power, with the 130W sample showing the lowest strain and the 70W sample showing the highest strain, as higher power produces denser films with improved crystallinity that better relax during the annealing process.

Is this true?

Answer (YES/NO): NO